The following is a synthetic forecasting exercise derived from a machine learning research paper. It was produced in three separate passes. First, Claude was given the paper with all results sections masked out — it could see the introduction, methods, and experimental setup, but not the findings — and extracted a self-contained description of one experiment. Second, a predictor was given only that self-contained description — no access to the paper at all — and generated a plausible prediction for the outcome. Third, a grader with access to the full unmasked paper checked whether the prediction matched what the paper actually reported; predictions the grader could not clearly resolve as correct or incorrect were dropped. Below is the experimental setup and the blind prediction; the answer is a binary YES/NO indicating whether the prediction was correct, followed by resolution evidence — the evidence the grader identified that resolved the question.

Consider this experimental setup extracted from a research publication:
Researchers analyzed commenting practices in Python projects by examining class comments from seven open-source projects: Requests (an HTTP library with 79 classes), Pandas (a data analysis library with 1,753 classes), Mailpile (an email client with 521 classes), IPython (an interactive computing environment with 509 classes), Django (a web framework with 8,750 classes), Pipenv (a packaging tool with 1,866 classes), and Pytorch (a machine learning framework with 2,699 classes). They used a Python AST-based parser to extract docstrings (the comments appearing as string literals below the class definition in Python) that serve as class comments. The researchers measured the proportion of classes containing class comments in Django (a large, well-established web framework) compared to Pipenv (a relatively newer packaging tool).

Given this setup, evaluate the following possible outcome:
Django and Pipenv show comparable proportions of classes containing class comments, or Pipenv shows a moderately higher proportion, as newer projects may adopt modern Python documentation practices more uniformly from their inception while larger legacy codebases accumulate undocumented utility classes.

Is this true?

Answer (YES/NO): NO